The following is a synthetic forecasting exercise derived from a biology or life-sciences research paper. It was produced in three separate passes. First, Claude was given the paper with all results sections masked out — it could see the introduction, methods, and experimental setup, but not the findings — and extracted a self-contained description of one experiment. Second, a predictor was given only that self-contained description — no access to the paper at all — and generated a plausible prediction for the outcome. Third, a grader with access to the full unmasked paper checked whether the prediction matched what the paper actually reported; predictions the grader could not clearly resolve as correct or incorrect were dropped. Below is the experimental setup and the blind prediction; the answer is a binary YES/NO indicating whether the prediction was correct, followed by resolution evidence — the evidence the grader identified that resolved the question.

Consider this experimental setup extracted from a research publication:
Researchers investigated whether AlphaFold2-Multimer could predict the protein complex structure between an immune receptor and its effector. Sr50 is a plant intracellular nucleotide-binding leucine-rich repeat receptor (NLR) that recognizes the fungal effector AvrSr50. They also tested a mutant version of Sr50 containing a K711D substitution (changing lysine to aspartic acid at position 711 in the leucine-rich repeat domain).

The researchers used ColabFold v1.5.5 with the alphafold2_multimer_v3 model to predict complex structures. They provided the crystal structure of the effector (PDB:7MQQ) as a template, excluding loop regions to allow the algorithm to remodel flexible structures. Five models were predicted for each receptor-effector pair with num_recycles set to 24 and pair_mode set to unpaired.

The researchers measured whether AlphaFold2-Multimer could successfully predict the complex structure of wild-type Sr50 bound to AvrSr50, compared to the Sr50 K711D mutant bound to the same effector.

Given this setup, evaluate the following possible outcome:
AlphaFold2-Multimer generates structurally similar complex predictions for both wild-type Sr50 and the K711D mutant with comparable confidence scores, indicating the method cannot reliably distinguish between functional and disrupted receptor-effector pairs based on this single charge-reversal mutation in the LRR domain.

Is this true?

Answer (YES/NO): NO